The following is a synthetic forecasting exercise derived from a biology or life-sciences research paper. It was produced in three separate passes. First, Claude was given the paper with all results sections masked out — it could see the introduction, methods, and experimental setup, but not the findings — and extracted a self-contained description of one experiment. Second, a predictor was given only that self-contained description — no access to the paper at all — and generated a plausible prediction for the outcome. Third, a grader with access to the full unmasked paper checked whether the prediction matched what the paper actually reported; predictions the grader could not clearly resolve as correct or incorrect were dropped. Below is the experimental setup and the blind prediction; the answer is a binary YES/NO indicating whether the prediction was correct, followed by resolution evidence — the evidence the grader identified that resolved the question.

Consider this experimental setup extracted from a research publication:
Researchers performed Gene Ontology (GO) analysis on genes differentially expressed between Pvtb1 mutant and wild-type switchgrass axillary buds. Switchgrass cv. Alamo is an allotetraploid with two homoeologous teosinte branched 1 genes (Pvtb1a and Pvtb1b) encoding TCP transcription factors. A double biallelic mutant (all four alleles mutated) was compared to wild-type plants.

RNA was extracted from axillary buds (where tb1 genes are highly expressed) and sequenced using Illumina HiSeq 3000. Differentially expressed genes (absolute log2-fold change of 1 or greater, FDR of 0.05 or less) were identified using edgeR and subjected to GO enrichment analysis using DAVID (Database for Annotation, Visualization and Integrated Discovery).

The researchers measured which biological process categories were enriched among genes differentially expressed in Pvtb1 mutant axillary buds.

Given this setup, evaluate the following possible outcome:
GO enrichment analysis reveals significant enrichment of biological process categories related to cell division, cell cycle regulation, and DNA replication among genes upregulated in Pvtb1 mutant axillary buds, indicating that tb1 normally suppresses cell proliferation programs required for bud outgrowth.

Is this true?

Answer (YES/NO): NO